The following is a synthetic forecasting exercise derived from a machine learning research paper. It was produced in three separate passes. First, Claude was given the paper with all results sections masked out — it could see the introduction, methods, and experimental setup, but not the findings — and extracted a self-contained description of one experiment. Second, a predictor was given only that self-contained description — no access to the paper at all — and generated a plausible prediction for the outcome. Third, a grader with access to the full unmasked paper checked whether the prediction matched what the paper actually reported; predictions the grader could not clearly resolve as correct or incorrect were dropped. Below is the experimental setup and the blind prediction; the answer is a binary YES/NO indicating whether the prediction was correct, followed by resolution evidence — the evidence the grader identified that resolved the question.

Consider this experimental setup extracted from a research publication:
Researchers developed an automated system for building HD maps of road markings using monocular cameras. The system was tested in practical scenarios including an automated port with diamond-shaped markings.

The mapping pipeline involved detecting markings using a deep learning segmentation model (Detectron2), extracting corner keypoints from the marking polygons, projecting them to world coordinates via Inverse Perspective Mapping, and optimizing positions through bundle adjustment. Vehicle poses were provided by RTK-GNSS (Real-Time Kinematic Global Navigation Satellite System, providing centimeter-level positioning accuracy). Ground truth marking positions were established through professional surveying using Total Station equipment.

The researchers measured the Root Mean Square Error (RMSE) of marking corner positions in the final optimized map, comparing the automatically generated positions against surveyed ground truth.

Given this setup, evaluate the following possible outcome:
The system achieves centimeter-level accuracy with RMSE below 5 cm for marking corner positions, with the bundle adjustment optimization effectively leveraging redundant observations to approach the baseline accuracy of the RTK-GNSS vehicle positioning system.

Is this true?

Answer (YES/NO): NO